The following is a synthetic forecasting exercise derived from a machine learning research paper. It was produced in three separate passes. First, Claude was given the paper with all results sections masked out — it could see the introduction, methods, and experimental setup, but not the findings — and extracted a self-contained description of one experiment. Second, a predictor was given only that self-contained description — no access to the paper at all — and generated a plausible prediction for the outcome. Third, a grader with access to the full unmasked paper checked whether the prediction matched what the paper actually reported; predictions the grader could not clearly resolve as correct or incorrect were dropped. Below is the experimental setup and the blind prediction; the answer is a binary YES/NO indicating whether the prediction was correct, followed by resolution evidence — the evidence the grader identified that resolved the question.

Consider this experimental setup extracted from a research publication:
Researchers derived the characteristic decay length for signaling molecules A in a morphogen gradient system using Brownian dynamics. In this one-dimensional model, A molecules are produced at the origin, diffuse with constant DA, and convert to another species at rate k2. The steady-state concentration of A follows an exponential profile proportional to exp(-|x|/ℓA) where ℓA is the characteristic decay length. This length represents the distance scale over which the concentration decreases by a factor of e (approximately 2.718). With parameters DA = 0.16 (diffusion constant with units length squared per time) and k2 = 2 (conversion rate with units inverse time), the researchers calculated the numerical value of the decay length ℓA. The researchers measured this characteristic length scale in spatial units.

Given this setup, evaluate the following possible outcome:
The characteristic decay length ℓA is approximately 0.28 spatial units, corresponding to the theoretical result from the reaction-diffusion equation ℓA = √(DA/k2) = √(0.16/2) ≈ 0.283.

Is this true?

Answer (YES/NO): YES